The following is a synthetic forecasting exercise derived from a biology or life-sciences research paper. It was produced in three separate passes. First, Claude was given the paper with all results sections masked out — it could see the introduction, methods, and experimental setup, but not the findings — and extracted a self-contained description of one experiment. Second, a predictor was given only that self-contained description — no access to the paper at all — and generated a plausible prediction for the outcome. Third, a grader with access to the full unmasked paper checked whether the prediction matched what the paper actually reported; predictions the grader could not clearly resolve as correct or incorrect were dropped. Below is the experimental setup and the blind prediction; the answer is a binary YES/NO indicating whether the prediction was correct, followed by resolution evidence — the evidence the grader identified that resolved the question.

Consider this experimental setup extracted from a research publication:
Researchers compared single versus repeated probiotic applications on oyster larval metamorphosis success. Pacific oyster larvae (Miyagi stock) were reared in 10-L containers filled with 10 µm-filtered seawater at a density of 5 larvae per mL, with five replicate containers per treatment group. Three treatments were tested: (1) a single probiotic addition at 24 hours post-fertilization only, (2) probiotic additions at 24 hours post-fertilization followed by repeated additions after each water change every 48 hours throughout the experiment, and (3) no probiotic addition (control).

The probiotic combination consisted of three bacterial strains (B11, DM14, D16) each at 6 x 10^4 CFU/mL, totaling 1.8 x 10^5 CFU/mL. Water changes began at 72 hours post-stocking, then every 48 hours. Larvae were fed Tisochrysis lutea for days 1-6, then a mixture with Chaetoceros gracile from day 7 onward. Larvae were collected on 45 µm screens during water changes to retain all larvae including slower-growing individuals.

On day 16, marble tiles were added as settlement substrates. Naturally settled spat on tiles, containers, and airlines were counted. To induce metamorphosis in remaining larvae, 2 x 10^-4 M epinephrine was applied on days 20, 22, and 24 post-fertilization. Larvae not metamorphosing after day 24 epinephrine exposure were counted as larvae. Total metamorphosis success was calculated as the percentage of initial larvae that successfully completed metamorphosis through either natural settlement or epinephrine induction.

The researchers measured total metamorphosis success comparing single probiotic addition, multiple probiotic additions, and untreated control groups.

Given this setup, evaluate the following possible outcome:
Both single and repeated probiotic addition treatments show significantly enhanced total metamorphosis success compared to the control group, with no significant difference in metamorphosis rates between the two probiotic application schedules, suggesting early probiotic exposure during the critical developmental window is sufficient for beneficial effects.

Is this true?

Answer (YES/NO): NO